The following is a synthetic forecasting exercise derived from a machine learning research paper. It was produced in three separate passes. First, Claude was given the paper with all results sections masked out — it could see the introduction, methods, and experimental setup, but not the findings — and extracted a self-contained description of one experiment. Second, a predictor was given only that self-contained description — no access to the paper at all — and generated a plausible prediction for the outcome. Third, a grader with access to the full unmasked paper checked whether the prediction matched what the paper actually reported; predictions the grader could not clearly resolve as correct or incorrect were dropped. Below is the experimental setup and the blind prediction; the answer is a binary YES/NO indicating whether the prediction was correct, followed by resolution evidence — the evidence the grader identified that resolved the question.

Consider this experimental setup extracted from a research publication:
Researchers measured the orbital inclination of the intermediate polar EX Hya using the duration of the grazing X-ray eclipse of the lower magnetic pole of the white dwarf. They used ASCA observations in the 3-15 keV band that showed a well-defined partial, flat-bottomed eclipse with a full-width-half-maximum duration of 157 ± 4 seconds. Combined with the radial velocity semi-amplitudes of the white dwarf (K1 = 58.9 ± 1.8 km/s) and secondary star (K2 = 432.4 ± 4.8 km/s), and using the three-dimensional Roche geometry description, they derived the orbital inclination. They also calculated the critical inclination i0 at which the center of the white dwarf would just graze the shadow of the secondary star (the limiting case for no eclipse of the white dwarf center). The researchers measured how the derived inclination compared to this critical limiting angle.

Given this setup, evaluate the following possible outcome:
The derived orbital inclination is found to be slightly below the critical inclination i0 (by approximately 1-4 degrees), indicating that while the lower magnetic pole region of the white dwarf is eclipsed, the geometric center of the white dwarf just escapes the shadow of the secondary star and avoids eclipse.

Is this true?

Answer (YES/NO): NO